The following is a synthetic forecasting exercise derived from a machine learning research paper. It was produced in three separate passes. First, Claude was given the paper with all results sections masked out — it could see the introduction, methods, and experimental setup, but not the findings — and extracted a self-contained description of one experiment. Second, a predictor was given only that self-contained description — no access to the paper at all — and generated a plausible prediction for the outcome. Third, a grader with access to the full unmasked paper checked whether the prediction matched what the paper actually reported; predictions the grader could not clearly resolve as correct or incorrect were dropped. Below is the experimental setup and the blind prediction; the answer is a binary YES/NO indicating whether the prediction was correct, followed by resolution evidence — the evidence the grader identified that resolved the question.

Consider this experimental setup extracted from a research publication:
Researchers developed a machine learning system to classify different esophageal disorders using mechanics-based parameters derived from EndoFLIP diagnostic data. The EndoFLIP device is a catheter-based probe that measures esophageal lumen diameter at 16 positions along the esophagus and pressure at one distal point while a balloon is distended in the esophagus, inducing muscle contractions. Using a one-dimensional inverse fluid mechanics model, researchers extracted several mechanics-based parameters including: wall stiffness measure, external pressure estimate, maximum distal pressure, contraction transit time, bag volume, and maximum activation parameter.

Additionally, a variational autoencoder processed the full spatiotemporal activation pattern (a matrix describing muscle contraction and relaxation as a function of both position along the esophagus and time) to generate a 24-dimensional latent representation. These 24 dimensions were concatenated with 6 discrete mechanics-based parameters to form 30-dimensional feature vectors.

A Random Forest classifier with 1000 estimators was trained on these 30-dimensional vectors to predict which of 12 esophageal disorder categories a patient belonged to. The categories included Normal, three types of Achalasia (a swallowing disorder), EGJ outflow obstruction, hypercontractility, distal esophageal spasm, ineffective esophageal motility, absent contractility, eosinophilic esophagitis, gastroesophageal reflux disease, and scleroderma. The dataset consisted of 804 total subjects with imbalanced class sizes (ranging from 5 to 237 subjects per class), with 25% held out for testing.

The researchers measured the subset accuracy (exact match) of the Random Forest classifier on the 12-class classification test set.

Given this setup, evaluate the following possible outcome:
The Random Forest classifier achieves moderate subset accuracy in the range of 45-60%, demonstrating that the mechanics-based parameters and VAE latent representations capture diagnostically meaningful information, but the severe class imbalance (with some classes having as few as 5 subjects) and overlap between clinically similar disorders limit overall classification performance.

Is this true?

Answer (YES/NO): NO